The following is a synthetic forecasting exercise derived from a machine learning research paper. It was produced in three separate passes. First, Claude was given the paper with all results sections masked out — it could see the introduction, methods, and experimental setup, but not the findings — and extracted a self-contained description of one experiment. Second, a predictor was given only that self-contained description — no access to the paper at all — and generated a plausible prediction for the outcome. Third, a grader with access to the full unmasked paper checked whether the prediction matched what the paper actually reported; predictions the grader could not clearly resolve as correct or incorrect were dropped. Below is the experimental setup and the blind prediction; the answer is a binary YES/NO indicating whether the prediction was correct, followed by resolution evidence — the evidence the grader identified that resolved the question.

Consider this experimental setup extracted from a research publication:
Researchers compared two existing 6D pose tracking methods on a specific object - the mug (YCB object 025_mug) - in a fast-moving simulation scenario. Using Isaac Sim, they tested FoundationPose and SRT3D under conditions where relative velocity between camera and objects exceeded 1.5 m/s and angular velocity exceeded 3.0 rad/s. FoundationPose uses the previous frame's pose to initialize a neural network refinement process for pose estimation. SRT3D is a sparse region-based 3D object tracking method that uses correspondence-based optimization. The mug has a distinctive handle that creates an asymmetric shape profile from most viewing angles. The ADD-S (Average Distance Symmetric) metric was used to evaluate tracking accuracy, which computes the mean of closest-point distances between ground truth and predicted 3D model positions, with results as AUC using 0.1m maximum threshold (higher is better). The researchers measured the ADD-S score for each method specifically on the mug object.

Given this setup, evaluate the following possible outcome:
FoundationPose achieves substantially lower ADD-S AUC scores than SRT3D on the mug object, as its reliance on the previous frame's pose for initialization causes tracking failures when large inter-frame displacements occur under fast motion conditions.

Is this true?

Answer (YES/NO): YES